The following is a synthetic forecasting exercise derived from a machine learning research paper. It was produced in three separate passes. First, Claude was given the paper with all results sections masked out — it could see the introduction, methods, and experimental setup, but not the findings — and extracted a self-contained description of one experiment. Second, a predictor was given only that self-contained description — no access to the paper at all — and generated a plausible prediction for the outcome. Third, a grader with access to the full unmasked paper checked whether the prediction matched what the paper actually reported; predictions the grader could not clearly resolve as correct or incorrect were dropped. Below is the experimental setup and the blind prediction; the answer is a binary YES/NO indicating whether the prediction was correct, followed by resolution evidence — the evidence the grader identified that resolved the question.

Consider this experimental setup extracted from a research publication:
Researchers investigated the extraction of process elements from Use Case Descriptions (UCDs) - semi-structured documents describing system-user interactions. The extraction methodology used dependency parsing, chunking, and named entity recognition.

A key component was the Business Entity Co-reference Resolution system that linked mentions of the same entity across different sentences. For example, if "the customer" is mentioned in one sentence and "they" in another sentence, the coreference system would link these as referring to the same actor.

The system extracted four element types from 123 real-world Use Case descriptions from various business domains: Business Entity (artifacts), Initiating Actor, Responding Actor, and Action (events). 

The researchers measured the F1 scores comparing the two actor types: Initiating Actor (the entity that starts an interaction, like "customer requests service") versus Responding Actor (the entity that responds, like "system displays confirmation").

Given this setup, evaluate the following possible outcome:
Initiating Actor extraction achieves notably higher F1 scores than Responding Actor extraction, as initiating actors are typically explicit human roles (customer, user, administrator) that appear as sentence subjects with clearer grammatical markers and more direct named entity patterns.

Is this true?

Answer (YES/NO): YES